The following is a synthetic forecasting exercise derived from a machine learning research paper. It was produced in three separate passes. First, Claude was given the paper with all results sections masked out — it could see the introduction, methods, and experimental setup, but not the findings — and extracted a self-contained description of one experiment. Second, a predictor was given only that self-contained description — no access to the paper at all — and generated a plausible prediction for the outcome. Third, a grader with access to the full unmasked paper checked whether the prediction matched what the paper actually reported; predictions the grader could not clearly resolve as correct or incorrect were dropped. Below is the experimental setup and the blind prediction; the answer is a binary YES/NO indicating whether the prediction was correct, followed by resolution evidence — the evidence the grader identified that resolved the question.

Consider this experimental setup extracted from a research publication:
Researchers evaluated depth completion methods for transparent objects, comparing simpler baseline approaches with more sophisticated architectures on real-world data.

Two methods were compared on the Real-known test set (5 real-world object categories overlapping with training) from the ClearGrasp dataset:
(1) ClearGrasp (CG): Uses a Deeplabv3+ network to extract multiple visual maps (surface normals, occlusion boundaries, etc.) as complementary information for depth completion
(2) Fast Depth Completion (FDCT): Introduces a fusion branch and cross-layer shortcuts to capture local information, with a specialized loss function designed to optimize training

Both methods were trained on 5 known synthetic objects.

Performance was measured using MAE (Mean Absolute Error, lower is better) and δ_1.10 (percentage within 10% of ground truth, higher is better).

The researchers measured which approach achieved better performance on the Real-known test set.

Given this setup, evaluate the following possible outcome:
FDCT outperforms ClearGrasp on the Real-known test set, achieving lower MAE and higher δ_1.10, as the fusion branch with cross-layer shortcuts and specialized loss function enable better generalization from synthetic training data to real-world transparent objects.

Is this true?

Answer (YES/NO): NO